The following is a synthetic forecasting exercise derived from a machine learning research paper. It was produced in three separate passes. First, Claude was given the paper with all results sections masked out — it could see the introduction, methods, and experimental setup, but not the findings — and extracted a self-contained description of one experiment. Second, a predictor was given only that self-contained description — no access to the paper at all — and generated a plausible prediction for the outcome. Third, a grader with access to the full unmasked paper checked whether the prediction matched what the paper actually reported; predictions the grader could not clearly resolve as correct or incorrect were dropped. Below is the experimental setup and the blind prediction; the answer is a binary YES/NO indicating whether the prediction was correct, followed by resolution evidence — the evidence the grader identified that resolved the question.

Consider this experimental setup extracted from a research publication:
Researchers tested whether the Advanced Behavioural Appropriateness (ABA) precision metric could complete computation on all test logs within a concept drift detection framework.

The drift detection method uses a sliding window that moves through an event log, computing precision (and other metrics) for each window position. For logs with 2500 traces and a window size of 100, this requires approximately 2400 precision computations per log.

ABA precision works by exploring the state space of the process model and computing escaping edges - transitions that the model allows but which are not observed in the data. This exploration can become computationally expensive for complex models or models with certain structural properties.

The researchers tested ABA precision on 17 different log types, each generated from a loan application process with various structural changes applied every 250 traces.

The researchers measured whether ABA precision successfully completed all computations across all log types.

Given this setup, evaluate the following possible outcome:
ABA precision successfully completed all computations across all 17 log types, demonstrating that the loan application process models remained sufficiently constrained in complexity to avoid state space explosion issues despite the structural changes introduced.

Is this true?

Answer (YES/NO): NO